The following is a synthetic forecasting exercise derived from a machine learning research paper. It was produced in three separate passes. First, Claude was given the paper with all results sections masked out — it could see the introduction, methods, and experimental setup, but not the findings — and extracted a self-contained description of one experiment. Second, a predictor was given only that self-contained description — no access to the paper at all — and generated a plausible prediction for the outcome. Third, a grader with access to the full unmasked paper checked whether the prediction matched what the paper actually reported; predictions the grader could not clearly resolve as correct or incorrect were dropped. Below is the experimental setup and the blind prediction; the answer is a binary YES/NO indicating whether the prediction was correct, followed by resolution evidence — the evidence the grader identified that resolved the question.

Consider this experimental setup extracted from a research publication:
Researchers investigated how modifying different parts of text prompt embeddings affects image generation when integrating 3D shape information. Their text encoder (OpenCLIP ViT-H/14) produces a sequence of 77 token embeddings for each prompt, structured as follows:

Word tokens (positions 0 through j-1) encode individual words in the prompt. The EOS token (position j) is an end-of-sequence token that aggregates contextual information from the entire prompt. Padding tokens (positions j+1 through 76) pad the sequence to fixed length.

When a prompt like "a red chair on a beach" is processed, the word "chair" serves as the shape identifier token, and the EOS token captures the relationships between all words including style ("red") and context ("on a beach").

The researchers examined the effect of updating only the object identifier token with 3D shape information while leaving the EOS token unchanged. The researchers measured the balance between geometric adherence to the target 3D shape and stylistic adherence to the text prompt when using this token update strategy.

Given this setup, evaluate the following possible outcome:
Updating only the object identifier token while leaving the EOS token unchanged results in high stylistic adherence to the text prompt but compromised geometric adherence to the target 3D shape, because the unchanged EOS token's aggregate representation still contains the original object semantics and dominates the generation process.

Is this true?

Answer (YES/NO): NO